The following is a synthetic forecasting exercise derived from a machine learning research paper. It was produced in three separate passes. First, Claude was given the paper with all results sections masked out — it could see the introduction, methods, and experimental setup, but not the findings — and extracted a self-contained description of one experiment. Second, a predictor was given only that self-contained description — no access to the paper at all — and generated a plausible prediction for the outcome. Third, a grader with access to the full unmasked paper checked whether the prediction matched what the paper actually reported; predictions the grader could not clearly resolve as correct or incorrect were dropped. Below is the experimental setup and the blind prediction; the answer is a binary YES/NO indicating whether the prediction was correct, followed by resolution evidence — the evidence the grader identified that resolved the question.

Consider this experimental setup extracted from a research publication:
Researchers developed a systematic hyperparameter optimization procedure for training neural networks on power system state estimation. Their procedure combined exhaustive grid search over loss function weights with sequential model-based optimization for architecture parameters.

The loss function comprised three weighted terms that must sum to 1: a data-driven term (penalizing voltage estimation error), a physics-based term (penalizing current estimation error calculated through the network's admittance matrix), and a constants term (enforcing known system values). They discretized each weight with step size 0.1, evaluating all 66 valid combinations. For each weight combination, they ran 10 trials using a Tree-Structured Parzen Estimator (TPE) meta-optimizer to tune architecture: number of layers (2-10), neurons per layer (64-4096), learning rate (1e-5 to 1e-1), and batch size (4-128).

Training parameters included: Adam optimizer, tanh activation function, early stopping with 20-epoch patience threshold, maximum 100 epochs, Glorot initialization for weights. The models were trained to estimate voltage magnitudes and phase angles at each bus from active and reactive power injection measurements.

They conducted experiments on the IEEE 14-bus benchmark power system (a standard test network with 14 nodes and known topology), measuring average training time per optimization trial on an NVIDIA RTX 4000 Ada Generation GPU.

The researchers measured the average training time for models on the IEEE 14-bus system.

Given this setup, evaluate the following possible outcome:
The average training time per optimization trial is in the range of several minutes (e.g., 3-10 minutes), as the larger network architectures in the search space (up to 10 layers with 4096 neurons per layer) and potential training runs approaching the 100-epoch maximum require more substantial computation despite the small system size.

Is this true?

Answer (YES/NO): NO